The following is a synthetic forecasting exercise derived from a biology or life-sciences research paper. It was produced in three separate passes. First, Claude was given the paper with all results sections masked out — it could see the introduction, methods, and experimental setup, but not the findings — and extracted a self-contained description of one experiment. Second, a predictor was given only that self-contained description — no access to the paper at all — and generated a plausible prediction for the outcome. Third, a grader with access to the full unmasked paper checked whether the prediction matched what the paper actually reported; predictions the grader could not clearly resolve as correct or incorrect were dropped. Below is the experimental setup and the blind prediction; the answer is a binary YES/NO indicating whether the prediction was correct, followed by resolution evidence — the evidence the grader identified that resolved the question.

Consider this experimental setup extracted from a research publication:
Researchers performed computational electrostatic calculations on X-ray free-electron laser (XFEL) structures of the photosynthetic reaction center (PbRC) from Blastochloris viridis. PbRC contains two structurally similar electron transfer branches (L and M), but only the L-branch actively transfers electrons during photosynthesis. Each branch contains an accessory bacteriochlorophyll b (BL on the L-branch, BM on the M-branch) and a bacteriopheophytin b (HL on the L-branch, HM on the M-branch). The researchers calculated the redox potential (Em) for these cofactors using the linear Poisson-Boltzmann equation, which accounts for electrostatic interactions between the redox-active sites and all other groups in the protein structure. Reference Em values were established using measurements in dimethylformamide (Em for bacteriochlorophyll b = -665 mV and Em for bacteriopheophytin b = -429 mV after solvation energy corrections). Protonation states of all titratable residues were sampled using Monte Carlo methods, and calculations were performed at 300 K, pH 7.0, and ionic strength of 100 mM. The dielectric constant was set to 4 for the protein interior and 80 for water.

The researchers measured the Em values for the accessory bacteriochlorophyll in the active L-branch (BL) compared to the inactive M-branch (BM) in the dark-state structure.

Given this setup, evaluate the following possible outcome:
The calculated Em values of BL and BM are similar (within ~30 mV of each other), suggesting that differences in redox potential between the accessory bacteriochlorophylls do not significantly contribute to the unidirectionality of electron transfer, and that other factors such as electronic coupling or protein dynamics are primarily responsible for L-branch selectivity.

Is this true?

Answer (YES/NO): NO